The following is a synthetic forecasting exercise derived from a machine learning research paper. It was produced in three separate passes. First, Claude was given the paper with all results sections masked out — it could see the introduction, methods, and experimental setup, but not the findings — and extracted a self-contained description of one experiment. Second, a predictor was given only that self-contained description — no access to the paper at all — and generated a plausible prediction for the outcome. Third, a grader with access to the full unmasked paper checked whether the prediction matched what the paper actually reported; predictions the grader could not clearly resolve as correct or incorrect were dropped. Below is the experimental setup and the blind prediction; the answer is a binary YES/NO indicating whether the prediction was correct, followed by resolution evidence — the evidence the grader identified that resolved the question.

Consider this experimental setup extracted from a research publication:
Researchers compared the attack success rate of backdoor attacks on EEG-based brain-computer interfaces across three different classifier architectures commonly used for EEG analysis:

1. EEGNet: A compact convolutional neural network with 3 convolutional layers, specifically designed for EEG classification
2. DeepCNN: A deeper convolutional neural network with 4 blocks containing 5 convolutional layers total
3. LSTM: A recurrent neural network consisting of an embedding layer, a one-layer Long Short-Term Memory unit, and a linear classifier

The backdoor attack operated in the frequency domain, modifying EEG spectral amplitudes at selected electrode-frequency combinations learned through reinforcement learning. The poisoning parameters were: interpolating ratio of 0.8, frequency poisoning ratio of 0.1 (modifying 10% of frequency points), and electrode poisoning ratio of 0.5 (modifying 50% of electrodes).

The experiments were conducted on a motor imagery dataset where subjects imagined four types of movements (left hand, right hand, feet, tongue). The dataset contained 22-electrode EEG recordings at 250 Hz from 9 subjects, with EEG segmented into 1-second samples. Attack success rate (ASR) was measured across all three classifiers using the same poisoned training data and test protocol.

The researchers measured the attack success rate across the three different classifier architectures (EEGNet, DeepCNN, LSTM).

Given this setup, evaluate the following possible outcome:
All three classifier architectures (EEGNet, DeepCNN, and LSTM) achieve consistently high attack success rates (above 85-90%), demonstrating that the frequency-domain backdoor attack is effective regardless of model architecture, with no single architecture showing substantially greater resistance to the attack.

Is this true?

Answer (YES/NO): YES